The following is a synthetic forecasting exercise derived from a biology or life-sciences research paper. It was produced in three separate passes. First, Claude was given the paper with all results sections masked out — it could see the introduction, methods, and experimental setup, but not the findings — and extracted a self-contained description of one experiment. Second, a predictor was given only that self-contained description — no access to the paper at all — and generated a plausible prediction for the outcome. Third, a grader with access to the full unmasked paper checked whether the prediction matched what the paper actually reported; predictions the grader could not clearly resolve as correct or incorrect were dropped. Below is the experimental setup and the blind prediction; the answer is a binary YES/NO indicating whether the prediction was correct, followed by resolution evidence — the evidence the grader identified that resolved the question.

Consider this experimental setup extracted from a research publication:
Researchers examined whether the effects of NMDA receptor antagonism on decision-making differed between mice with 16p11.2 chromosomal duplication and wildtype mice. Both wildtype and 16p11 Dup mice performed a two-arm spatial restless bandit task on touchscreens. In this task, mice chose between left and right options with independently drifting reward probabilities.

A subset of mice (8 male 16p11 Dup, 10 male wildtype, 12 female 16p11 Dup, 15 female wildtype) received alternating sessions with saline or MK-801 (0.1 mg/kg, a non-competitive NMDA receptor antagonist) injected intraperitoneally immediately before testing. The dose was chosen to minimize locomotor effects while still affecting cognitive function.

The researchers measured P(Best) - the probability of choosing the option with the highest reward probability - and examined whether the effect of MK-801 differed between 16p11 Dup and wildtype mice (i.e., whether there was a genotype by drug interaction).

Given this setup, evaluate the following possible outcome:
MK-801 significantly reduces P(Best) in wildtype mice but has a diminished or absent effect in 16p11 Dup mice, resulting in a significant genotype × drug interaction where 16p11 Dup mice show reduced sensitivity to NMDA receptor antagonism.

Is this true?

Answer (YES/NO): NO